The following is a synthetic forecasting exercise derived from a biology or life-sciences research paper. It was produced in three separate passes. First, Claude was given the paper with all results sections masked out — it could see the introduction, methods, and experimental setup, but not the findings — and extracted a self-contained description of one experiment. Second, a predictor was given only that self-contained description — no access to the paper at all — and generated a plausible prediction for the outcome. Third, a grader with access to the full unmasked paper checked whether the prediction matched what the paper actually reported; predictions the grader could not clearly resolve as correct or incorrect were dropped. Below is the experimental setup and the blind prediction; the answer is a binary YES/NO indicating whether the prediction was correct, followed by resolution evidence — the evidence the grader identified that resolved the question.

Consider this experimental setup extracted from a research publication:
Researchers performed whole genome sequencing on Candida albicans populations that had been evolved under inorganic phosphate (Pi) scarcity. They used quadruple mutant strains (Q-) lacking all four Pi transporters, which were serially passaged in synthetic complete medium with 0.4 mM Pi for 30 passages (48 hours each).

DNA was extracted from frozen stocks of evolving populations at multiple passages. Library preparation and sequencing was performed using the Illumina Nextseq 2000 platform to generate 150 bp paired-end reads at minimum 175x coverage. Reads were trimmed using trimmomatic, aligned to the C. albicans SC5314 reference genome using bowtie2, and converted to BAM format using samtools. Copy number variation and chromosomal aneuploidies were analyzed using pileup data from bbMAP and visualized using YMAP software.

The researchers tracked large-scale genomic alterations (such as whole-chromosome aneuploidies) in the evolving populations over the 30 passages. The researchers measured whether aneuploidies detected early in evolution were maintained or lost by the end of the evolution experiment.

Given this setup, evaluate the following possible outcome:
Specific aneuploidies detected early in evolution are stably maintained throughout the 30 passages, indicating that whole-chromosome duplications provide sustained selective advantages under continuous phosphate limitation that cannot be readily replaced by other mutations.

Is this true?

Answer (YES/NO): NO